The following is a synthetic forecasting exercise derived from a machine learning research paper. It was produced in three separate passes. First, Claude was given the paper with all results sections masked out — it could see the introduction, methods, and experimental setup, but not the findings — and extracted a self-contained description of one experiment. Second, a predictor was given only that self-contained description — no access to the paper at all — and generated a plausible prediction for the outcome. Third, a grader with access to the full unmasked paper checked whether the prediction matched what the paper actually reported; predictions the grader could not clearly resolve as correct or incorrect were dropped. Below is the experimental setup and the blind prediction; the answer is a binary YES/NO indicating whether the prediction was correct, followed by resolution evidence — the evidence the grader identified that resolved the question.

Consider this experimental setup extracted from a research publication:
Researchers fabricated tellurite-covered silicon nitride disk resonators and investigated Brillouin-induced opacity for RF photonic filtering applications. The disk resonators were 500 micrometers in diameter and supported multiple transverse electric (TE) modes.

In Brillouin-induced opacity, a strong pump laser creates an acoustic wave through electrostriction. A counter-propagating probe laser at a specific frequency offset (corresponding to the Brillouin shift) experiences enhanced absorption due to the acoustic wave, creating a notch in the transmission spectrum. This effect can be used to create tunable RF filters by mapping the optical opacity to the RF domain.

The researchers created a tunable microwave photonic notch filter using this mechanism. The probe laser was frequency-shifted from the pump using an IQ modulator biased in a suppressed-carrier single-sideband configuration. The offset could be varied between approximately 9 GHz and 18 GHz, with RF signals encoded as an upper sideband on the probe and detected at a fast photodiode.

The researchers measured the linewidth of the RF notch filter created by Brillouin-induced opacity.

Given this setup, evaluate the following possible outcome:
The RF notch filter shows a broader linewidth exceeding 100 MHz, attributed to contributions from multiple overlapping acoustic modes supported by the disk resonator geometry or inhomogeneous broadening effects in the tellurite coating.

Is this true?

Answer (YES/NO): NO